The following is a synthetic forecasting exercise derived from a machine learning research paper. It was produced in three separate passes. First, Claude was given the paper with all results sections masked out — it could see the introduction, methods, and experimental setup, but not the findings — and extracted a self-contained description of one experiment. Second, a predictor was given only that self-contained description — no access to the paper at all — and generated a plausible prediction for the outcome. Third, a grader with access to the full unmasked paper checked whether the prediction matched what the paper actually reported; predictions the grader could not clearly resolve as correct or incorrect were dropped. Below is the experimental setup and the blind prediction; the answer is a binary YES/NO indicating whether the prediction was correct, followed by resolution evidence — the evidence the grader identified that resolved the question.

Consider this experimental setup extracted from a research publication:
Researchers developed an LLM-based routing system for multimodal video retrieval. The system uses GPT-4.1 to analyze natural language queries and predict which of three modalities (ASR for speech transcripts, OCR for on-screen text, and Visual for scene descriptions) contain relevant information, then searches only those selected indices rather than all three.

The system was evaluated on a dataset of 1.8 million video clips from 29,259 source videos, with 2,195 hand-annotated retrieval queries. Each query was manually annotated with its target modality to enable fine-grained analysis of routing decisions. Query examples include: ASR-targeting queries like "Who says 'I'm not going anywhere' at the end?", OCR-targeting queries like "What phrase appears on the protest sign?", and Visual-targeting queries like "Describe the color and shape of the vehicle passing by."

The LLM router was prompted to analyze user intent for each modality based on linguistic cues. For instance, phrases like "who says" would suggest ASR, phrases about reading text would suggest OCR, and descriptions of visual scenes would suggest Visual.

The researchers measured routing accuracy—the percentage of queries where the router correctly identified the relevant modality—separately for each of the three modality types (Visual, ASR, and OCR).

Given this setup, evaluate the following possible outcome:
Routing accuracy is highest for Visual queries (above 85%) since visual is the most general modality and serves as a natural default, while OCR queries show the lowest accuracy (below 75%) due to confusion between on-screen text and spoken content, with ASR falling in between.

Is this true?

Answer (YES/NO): YES